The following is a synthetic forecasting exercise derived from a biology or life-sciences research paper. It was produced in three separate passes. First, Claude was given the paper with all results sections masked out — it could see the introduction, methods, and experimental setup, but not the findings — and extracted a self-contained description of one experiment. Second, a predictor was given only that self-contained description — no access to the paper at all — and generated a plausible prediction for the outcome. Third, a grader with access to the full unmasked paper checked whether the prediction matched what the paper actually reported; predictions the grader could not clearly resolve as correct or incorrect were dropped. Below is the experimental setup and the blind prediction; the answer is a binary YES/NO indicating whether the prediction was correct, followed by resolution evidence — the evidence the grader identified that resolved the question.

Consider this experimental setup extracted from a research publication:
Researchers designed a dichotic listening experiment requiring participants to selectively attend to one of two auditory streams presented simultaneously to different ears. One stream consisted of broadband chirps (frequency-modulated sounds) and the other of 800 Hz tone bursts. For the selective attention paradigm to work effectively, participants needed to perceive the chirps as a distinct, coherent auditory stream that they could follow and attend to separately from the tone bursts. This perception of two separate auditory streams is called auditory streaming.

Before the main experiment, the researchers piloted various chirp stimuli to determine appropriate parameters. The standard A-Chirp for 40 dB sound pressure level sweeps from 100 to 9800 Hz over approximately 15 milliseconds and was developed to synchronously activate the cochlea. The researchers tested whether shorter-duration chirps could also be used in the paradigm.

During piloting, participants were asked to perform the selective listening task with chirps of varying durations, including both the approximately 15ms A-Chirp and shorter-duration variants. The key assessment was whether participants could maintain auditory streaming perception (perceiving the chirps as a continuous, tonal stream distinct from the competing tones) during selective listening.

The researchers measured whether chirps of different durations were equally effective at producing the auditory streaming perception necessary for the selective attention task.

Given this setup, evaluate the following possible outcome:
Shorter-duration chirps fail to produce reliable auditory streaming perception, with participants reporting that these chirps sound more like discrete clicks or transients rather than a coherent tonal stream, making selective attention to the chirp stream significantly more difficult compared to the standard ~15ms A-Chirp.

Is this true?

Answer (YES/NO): YES